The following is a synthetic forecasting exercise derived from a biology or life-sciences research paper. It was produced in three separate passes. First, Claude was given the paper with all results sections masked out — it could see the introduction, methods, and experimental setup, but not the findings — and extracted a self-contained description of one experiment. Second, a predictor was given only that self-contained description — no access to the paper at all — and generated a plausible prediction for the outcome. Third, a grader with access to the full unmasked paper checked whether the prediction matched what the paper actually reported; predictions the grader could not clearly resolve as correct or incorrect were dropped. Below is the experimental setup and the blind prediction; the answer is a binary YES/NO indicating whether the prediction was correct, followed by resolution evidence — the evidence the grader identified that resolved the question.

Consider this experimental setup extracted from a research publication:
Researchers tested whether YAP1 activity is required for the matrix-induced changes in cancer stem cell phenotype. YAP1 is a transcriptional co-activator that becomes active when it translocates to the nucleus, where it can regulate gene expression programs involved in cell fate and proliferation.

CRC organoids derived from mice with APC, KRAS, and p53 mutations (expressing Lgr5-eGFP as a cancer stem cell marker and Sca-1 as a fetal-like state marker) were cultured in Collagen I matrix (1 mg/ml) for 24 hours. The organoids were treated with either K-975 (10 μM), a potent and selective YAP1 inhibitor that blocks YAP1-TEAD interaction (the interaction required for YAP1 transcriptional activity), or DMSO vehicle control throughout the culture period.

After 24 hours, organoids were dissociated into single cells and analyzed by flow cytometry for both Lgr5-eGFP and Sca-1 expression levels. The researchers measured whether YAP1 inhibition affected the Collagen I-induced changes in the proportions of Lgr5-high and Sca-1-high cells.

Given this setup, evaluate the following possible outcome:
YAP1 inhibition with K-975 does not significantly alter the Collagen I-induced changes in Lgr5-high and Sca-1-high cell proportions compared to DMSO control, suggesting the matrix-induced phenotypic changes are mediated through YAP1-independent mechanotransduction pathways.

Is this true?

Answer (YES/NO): NO